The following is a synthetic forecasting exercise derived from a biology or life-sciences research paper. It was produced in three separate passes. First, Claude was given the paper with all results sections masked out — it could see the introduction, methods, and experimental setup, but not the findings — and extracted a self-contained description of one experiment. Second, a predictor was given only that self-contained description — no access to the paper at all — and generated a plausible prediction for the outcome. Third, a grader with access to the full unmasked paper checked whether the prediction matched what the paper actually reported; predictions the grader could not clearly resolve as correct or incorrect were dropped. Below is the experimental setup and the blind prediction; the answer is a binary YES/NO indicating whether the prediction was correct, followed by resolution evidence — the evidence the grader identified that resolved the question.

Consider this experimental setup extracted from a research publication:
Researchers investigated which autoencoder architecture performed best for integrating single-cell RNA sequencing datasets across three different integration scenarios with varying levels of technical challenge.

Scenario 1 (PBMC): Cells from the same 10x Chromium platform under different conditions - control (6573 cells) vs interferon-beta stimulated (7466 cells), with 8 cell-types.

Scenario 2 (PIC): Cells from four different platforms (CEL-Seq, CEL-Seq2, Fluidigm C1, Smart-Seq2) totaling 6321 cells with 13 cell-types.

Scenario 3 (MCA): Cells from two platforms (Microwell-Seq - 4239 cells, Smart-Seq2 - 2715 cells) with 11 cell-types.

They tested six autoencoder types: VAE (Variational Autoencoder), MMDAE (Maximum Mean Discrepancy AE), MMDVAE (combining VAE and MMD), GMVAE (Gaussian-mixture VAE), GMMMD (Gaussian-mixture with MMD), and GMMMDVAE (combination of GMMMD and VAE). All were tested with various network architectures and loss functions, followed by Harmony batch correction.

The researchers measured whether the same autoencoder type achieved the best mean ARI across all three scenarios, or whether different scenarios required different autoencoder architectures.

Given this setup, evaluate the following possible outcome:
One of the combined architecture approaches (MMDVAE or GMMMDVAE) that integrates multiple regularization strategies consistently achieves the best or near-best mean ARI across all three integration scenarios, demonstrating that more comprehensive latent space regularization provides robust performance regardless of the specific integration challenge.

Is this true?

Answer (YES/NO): NO